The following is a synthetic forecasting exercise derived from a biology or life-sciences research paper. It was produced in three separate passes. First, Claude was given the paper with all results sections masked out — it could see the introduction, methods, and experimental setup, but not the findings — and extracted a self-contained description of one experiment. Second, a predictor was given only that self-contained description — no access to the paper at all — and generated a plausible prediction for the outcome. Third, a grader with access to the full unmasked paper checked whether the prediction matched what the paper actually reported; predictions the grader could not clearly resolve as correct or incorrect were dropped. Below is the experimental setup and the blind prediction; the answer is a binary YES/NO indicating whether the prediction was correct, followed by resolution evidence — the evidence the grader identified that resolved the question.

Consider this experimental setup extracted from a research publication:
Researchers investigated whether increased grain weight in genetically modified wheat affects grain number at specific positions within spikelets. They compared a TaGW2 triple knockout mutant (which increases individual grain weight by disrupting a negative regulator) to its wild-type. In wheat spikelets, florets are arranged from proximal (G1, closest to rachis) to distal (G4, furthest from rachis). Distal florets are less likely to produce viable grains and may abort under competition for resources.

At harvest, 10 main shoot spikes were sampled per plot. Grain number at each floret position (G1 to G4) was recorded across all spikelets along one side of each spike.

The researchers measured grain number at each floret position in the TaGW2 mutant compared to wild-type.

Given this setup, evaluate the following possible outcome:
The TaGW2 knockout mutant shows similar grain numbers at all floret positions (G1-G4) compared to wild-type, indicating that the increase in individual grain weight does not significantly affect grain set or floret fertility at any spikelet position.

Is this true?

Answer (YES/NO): NO